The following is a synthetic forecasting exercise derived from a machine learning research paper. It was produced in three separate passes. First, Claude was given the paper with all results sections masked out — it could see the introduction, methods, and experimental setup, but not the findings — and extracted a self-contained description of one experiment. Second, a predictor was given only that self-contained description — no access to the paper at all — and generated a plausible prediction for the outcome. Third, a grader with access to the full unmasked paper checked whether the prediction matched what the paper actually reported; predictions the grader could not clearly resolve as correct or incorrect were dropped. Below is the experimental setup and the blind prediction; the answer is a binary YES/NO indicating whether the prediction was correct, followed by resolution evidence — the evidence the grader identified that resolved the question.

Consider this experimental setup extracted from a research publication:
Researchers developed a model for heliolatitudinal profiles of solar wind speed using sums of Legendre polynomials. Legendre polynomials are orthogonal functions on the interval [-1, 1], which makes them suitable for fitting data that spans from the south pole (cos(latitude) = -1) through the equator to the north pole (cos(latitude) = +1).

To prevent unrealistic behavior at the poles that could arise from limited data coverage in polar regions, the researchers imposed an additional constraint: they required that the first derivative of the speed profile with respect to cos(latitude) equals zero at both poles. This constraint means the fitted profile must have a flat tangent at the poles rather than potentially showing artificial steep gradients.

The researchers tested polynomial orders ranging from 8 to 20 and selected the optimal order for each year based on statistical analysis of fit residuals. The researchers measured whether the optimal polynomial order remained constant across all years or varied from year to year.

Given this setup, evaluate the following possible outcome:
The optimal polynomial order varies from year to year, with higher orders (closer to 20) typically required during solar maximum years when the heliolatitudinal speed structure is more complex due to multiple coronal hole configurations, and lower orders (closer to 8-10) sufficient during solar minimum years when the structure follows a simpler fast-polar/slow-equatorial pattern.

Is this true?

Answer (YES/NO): NO